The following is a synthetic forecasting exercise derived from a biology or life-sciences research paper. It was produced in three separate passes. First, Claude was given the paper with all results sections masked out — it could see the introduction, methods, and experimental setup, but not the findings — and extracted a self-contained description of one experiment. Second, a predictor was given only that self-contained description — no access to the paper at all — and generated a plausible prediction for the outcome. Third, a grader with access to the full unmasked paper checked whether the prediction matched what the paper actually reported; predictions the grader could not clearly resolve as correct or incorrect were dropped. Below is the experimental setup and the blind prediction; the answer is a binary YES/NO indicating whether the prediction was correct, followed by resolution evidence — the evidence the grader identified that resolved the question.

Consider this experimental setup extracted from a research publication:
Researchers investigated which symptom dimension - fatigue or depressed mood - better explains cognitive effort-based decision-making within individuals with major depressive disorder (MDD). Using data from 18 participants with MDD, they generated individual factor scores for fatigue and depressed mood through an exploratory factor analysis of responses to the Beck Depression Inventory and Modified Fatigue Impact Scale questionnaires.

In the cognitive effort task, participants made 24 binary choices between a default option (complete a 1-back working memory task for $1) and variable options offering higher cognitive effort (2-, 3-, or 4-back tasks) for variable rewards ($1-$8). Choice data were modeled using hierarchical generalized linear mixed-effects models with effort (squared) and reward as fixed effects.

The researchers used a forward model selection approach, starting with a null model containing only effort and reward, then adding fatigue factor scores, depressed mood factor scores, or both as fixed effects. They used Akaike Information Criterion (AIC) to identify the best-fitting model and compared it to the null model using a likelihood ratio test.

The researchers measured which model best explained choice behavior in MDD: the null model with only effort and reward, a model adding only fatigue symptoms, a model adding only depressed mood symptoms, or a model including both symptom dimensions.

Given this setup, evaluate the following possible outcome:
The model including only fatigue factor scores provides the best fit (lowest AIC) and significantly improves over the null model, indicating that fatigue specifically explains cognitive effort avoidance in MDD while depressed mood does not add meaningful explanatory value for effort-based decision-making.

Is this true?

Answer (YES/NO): YES